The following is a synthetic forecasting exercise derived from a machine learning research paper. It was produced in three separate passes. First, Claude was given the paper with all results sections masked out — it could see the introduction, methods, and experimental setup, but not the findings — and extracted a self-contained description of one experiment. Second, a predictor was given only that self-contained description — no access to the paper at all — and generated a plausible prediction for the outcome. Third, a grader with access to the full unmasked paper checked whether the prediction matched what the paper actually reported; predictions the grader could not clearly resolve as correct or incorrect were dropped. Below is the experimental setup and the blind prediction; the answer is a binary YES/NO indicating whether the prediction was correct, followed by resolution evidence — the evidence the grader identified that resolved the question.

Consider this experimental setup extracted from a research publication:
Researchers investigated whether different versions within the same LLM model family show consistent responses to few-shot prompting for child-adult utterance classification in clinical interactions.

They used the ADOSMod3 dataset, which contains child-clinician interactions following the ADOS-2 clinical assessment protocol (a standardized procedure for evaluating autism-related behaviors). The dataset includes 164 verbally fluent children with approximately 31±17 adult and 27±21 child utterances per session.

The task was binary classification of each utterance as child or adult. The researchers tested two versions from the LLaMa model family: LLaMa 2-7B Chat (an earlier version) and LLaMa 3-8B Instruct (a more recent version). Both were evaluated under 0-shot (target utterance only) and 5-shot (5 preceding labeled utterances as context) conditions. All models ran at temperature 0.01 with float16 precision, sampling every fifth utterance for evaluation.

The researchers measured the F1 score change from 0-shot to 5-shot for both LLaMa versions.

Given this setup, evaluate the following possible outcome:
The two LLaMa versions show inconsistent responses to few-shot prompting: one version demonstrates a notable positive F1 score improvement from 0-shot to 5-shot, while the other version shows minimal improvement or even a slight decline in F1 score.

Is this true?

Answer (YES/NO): YES